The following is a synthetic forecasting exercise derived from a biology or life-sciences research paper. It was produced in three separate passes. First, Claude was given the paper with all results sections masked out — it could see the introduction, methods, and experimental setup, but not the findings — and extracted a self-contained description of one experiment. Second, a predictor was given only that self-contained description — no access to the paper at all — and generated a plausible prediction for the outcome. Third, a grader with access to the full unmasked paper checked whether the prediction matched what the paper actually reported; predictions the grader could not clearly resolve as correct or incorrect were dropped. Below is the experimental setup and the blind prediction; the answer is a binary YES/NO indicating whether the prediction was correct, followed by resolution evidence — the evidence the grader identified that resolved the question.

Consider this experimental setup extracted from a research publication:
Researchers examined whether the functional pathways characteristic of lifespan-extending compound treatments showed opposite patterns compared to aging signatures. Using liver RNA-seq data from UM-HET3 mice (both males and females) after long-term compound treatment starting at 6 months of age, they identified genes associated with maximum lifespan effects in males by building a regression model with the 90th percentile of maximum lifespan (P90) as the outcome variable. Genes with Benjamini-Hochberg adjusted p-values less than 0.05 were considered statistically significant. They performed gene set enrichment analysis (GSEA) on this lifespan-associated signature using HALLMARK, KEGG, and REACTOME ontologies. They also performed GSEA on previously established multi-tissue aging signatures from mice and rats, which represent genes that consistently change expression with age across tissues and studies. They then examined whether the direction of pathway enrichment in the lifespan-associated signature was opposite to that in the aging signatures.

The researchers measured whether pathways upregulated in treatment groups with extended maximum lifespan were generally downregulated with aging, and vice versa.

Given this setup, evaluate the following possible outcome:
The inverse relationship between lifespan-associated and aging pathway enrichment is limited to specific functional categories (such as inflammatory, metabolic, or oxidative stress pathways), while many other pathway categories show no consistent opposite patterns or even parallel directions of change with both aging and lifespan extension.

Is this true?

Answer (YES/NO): NO